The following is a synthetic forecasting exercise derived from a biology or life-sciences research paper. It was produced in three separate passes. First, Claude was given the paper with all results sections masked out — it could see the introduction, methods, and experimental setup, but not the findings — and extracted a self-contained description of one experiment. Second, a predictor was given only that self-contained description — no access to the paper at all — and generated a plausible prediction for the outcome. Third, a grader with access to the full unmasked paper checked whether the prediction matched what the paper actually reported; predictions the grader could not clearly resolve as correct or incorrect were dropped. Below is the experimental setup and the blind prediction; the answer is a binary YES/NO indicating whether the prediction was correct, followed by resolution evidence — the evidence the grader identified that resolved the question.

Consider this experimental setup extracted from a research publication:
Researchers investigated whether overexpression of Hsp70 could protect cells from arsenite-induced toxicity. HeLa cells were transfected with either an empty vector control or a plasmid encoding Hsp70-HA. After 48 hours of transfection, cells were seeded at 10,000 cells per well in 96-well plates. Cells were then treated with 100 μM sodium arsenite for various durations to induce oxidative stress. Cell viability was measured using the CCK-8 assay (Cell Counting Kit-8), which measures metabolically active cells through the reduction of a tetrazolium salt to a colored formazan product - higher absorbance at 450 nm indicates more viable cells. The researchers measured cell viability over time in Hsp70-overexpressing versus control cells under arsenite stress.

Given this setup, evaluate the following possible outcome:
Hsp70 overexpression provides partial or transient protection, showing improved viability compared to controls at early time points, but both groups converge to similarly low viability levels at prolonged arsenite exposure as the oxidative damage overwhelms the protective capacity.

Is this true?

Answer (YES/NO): NO